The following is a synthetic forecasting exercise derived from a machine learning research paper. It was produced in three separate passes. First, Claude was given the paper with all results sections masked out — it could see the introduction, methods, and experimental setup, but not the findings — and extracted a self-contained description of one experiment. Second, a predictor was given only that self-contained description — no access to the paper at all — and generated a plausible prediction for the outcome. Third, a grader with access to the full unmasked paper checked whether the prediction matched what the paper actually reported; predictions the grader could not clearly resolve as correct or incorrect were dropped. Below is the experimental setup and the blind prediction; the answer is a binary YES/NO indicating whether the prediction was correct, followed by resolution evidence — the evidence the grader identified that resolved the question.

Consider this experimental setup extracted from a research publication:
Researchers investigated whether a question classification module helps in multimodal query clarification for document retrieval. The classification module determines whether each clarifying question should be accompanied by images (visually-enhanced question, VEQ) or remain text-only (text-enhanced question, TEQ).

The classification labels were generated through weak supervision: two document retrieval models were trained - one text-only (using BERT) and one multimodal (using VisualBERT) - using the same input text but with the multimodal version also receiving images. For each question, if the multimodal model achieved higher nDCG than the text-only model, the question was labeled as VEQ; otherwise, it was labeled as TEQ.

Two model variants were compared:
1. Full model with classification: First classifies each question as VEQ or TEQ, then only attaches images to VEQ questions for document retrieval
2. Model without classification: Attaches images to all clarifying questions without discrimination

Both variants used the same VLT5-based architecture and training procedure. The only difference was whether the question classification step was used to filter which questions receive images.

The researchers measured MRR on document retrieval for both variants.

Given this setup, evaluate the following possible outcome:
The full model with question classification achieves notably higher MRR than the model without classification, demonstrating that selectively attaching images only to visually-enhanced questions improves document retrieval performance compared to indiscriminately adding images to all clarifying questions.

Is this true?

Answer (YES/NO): YES